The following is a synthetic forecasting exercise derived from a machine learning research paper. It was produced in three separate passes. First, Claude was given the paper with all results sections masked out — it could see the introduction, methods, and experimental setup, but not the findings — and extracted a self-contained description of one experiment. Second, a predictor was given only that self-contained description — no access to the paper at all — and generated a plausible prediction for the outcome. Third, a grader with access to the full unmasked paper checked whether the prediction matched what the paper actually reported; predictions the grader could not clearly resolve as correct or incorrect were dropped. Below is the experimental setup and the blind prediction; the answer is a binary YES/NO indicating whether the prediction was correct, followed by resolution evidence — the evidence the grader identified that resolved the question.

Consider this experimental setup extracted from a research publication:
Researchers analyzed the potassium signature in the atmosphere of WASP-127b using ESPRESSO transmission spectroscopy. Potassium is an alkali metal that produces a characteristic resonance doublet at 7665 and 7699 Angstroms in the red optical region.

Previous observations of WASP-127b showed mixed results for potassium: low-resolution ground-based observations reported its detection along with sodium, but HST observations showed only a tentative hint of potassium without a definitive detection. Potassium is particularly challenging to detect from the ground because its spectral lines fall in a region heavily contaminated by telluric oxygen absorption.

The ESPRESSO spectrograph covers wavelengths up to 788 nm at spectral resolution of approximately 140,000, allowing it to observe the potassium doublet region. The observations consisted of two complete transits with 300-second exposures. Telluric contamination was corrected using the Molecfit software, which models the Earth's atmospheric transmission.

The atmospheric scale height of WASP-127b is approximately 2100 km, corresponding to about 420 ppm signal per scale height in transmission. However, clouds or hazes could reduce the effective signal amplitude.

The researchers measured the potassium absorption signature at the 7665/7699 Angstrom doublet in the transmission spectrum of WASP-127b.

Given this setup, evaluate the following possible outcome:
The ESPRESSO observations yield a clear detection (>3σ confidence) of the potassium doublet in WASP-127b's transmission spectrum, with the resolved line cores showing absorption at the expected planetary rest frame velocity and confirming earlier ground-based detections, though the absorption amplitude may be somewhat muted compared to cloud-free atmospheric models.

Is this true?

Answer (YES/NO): NO